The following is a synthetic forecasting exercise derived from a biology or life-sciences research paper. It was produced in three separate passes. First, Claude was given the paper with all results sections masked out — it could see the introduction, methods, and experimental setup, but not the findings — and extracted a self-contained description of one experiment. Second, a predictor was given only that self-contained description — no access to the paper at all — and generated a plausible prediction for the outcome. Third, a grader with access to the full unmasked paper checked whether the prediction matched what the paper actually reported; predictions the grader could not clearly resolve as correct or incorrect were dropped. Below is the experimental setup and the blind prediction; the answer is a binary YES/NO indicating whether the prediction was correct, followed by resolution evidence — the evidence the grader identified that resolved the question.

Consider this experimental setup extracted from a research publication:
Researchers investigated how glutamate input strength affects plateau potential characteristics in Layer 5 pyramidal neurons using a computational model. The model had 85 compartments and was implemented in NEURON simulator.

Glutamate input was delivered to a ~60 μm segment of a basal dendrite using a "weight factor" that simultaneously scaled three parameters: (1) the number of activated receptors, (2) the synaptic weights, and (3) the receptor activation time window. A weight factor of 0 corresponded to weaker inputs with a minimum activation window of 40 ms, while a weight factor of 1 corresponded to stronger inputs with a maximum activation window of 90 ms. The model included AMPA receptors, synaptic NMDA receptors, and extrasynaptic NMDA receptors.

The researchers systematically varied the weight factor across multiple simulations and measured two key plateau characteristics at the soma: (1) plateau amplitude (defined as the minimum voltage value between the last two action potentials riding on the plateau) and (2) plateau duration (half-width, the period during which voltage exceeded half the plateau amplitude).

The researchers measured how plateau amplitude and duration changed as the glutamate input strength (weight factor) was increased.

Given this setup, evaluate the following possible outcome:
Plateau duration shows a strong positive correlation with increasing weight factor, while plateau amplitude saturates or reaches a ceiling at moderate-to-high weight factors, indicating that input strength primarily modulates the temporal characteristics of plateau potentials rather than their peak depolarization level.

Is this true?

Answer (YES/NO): YES